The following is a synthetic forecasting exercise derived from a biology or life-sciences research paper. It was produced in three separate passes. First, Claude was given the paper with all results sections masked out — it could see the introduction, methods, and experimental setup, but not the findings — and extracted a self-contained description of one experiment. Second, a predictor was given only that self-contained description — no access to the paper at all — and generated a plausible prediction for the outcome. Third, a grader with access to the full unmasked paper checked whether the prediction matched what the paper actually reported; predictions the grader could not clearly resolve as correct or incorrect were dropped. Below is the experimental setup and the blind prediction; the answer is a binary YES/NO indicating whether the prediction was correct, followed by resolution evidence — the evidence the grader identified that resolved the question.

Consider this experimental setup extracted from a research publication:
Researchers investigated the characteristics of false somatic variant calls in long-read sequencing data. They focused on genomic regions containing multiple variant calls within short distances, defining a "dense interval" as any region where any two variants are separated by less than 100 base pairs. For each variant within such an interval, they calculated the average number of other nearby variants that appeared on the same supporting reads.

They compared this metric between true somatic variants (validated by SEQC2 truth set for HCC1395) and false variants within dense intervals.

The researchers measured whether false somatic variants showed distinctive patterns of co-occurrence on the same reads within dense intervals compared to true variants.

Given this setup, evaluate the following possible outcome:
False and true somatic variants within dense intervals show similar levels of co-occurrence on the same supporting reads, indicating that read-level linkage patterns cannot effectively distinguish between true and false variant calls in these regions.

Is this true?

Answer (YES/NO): NO